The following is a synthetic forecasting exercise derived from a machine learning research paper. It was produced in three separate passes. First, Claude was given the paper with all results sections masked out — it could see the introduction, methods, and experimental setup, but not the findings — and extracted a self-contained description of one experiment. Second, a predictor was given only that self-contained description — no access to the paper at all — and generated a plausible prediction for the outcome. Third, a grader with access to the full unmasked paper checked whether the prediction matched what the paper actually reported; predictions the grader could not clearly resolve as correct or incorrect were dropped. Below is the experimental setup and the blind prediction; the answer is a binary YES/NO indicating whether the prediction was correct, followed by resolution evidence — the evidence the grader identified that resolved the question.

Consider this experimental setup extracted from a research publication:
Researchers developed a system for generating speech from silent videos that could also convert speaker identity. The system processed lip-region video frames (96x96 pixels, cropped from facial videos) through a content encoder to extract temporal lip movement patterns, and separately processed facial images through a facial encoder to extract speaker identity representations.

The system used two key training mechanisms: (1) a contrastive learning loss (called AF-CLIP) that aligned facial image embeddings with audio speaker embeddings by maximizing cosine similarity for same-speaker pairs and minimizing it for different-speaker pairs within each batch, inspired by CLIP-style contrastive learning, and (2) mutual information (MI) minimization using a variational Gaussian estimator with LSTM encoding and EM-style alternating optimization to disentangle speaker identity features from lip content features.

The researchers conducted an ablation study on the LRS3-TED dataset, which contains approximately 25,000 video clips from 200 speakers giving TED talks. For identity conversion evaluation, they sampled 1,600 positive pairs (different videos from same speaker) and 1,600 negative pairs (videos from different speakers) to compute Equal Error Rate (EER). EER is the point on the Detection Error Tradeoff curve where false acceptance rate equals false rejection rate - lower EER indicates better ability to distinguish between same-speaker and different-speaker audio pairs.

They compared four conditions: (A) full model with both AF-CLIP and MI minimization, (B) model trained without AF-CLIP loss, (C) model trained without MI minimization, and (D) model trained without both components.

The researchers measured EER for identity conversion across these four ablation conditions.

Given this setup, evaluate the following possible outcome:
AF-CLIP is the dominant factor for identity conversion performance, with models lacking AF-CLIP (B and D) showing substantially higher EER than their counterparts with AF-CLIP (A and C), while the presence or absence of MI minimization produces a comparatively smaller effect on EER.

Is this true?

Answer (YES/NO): YES